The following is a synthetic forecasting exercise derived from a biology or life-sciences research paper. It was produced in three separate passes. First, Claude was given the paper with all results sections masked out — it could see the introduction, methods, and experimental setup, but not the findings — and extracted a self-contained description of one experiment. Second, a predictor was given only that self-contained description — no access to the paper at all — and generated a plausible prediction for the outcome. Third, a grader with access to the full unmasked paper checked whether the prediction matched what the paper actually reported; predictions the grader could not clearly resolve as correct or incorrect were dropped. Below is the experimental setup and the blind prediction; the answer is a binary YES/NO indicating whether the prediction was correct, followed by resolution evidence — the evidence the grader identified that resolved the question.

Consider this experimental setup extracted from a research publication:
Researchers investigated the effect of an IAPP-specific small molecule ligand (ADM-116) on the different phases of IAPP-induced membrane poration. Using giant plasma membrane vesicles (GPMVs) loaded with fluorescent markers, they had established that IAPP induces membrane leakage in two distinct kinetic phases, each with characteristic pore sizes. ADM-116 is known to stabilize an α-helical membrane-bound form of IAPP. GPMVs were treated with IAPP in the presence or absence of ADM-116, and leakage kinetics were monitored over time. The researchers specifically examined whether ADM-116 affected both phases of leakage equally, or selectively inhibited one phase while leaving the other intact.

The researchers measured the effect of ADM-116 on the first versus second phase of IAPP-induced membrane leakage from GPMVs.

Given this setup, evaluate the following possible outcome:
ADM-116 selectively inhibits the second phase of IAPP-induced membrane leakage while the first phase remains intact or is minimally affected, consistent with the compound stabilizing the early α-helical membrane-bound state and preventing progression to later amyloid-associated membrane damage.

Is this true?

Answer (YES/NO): YES